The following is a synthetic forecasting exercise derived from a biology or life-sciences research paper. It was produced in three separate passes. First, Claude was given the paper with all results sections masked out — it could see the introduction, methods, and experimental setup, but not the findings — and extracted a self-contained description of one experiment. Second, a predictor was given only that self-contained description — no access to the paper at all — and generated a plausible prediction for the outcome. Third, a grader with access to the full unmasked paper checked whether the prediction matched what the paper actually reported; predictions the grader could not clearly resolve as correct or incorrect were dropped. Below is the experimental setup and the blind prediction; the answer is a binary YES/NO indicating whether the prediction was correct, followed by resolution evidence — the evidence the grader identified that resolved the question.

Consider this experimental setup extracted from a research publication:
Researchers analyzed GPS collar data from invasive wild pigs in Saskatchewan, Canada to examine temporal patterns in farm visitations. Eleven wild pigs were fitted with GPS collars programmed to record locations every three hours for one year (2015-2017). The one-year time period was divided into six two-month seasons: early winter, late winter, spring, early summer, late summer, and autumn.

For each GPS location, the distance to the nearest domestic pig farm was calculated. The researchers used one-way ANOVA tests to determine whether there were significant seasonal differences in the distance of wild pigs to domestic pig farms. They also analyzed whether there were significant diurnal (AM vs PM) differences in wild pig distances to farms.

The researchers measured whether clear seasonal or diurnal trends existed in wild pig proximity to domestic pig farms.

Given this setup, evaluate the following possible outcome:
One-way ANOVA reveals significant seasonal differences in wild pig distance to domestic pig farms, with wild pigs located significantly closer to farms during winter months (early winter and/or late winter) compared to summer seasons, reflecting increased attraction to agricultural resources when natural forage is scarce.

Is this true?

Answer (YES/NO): NO